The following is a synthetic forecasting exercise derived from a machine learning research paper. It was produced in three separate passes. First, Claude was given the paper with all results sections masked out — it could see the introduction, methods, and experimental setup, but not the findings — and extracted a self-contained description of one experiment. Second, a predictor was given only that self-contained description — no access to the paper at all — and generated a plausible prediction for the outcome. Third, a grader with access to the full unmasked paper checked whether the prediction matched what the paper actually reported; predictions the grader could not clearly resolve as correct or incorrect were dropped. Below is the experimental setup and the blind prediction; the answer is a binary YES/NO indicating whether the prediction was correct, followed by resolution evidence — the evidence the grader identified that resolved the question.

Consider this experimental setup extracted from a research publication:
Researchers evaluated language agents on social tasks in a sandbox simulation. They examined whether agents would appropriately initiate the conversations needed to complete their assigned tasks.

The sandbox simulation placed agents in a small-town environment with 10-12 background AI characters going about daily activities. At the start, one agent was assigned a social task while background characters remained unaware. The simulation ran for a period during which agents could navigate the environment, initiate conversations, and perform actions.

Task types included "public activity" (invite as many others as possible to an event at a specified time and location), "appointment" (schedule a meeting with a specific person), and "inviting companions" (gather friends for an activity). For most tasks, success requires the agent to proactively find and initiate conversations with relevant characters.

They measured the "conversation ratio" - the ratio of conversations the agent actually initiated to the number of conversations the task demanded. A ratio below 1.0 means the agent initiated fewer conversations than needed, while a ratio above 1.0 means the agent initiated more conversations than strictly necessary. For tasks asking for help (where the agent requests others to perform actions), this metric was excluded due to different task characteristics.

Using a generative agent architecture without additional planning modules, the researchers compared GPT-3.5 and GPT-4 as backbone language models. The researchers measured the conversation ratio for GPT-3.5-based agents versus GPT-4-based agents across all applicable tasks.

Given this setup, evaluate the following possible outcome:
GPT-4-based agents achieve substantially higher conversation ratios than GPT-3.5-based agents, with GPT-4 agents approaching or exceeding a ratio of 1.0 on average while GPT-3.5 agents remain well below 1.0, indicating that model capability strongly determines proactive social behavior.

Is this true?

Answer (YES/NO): NO